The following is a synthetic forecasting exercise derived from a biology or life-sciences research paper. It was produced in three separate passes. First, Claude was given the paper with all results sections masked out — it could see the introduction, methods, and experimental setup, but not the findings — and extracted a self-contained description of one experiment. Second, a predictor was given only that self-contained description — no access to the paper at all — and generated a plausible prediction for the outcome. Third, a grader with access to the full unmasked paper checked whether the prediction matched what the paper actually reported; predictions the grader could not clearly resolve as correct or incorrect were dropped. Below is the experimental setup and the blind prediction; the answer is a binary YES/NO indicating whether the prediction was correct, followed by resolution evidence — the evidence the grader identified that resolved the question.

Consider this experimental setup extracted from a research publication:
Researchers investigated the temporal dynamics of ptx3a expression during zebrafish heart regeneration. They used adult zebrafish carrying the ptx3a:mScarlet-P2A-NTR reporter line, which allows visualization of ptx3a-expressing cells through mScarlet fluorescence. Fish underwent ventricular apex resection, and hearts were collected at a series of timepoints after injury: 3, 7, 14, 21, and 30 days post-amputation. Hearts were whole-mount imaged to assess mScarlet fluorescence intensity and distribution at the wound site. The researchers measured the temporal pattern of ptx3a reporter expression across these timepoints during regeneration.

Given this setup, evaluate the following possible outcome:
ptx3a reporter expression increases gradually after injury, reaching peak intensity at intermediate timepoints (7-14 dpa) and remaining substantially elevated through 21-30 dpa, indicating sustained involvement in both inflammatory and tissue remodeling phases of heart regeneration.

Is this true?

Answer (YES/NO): NO